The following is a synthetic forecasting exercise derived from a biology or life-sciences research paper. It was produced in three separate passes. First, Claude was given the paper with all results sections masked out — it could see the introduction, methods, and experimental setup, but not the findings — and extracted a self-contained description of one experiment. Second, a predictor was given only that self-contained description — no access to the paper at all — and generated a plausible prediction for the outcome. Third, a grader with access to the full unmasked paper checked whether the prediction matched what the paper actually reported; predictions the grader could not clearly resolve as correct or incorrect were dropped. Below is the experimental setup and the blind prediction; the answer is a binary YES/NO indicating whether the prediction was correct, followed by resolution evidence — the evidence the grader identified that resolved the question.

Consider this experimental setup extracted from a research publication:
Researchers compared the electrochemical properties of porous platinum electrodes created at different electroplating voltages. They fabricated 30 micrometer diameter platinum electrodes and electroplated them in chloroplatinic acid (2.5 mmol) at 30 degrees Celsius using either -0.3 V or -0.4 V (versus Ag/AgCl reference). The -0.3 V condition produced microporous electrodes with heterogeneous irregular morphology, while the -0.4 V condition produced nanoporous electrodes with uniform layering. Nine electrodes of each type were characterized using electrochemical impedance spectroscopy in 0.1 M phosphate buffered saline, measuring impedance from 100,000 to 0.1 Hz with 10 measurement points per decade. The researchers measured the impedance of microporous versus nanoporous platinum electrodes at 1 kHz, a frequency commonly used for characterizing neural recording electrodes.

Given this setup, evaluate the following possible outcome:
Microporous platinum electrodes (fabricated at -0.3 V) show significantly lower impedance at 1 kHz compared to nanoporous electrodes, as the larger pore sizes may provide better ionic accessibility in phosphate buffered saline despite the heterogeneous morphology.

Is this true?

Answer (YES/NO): YES